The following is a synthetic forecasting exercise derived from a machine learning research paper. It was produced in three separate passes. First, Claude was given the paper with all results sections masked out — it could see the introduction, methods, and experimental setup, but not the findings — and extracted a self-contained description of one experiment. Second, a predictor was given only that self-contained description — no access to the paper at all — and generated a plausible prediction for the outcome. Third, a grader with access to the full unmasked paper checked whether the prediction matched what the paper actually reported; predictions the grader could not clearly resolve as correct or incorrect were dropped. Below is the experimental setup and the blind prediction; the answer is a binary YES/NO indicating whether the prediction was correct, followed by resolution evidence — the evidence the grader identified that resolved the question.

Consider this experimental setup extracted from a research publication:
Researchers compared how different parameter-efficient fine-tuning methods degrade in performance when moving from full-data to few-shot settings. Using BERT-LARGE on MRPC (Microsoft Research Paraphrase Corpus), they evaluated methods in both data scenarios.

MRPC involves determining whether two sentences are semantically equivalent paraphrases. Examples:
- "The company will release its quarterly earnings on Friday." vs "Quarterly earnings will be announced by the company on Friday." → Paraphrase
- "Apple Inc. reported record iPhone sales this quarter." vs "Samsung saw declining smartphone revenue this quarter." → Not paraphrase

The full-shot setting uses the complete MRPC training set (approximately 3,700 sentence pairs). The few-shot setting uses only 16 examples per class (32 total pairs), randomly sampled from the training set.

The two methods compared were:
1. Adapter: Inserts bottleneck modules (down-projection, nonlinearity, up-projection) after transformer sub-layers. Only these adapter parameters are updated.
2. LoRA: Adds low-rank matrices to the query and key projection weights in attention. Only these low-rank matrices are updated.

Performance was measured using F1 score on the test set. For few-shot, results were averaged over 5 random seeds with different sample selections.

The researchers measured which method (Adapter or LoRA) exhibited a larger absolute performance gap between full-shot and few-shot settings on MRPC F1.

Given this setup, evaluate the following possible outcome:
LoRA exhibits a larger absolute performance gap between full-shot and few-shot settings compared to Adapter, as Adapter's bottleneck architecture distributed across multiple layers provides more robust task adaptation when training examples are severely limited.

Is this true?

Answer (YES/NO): NO